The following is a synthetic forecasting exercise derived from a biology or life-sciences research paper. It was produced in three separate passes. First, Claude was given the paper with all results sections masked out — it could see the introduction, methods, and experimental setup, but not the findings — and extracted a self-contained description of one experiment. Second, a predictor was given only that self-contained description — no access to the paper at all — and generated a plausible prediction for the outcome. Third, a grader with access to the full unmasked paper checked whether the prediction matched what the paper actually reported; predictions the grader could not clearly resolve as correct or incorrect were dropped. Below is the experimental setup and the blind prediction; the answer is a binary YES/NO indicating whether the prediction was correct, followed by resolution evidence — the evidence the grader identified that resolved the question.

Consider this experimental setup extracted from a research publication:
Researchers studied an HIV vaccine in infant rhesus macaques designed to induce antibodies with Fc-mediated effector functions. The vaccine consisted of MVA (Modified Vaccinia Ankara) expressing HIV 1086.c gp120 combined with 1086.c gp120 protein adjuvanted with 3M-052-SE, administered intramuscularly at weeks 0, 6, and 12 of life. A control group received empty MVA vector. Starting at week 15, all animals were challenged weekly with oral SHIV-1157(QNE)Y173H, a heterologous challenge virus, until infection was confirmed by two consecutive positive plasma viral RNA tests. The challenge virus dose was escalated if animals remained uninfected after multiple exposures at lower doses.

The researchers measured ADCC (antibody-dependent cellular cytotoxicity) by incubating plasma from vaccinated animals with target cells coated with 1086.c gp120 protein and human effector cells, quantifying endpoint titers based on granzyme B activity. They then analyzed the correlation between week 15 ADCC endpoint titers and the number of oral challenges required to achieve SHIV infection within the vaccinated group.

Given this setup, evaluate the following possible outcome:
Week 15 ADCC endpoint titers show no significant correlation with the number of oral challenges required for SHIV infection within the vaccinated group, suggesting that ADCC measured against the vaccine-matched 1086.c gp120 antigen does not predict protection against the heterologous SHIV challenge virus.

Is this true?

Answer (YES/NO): NO